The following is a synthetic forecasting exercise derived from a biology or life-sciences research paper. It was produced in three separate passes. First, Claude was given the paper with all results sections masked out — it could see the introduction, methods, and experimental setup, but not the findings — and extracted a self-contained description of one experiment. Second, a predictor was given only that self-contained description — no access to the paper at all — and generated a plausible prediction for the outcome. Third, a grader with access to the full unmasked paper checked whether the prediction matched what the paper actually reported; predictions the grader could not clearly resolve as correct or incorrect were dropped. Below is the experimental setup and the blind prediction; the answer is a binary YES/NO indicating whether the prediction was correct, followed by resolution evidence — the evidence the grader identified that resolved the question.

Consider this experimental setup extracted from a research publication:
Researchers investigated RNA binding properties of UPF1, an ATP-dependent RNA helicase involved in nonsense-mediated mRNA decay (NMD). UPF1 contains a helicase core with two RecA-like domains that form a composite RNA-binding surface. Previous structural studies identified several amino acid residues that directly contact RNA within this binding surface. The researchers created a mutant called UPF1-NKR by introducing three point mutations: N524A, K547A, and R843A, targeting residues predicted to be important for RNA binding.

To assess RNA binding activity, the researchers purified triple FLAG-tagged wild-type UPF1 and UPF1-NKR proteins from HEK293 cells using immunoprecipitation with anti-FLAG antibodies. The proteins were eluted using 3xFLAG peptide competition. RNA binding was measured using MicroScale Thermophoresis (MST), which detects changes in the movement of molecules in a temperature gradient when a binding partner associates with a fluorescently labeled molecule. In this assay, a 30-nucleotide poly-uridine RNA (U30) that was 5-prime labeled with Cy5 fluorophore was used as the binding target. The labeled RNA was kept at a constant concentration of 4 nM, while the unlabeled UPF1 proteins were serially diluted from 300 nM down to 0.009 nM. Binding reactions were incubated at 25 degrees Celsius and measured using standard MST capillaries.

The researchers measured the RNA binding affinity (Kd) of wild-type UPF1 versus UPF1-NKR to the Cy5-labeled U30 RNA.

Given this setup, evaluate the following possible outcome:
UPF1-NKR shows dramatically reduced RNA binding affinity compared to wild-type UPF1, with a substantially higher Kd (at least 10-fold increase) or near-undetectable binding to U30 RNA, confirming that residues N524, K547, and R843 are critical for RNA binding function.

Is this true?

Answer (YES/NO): YES